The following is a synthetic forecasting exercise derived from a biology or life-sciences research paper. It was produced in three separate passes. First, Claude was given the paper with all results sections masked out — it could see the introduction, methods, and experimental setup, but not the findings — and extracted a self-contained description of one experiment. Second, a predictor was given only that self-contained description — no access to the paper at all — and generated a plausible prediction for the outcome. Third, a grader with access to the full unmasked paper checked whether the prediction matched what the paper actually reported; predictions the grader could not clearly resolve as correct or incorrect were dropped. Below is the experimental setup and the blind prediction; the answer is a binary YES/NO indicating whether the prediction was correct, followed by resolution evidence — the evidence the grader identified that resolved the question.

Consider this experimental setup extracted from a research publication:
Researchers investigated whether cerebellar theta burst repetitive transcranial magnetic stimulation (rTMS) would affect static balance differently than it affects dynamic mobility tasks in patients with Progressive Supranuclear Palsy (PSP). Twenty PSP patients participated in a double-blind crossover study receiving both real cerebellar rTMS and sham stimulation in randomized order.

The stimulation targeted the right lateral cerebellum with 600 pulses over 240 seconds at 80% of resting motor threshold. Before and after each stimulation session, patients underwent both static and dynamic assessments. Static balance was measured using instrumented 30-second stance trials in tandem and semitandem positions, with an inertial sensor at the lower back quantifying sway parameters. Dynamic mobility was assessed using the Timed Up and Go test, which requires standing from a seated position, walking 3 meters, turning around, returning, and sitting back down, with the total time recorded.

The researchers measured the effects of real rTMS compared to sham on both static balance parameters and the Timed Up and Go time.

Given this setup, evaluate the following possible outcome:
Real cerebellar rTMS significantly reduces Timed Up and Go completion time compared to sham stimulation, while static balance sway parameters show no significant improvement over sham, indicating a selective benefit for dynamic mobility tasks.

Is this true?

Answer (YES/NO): NO